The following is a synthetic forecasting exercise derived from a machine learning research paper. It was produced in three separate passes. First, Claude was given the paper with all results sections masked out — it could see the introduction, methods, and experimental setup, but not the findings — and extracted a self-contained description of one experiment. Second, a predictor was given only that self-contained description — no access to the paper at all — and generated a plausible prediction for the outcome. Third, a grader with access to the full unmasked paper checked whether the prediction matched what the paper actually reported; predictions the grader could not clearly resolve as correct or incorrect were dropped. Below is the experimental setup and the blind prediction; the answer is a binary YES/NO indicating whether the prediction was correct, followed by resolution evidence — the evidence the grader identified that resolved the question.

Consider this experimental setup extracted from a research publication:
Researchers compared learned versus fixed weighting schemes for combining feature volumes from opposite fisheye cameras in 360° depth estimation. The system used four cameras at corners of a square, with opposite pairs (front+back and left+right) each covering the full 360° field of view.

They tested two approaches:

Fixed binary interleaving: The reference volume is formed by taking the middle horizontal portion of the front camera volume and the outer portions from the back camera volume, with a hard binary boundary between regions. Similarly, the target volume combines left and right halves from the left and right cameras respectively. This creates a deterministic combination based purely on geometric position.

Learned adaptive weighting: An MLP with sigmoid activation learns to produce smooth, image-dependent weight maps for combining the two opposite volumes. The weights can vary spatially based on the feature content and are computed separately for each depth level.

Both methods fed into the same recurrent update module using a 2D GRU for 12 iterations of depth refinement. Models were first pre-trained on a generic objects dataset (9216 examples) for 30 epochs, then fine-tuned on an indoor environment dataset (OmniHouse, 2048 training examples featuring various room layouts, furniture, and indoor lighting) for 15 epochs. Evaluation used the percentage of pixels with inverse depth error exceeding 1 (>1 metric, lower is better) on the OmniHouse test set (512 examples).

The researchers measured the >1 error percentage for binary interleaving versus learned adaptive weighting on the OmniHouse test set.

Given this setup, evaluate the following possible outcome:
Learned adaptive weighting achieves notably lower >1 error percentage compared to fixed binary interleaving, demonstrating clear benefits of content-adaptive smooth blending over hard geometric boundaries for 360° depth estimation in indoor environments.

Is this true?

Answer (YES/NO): YES